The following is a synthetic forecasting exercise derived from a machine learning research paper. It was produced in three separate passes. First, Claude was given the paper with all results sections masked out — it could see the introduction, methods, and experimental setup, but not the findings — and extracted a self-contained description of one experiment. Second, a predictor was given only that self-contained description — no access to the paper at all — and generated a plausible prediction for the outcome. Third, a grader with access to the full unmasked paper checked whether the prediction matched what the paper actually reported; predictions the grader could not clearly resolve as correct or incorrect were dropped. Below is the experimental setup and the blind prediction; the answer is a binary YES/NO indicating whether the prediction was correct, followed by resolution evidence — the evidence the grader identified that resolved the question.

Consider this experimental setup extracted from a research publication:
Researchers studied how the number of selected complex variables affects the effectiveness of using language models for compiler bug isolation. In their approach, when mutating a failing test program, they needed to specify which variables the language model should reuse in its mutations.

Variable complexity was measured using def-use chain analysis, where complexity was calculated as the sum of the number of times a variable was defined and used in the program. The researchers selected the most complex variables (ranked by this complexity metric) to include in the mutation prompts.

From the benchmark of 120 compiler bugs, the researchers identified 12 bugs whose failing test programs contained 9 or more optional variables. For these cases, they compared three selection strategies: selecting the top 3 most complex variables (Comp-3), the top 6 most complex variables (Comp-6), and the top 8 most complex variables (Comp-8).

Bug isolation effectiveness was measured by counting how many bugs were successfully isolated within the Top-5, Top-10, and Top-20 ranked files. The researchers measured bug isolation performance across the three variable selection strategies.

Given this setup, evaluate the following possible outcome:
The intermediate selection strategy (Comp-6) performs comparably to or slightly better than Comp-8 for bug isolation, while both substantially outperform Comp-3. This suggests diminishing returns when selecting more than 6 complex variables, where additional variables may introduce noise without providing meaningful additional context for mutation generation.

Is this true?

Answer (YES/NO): NO